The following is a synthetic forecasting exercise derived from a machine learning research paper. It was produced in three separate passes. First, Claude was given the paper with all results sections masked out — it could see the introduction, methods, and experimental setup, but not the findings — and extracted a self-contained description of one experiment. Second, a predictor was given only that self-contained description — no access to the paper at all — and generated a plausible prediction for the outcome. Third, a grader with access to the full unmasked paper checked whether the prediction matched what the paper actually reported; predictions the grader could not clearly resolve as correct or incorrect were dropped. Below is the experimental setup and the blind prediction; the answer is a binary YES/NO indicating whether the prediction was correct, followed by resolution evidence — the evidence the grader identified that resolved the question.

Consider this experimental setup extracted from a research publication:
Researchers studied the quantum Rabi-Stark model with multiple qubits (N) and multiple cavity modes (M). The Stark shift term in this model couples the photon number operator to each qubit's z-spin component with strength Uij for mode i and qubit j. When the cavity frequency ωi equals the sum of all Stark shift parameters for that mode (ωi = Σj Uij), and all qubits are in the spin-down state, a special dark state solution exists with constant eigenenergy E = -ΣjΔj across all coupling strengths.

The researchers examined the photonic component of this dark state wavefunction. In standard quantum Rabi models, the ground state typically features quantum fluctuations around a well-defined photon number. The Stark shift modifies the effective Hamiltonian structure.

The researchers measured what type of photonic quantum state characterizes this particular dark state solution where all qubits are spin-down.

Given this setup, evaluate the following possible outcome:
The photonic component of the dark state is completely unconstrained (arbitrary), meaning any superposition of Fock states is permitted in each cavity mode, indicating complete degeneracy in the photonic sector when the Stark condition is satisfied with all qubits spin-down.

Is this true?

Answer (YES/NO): NO